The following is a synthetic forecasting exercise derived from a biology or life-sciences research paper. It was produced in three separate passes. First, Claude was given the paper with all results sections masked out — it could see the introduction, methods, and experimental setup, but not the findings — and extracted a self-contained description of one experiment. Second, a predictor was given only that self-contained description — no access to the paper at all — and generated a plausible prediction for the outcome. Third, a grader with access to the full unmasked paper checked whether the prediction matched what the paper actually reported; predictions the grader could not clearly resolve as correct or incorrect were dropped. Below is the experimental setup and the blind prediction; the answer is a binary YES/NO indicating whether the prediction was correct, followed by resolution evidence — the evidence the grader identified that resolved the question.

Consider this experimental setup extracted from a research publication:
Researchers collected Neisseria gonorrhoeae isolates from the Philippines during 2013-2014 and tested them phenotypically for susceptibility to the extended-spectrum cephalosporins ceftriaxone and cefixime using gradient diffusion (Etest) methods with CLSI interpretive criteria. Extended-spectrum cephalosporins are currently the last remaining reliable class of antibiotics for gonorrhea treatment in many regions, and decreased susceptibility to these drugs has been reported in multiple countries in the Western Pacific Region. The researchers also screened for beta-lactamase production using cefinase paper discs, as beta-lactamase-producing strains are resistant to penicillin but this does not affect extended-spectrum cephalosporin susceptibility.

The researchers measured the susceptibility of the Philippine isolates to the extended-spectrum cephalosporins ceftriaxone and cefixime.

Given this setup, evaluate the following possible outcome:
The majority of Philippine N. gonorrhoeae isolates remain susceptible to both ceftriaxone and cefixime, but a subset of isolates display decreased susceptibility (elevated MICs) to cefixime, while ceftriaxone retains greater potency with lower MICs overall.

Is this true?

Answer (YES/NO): NO